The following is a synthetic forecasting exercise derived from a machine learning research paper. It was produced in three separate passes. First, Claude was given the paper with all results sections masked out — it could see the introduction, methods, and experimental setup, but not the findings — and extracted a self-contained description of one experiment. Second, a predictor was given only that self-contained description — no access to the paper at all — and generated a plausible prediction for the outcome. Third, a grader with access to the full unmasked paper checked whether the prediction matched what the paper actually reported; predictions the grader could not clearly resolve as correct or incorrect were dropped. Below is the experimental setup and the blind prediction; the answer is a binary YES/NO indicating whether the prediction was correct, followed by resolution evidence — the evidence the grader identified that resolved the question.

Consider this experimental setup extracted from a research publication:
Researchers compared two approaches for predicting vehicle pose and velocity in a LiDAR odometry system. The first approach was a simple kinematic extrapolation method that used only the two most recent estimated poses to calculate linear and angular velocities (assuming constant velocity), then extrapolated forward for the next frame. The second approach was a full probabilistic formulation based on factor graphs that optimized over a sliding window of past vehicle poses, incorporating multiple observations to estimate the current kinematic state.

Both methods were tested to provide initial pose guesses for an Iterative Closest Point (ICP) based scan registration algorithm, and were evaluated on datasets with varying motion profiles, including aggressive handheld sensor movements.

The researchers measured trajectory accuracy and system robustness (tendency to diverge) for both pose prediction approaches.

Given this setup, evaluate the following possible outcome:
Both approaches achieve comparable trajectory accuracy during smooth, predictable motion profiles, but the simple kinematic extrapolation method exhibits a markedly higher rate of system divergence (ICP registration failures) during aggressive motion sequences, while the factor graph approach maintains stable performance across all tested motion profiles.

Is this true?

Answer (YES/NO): NO